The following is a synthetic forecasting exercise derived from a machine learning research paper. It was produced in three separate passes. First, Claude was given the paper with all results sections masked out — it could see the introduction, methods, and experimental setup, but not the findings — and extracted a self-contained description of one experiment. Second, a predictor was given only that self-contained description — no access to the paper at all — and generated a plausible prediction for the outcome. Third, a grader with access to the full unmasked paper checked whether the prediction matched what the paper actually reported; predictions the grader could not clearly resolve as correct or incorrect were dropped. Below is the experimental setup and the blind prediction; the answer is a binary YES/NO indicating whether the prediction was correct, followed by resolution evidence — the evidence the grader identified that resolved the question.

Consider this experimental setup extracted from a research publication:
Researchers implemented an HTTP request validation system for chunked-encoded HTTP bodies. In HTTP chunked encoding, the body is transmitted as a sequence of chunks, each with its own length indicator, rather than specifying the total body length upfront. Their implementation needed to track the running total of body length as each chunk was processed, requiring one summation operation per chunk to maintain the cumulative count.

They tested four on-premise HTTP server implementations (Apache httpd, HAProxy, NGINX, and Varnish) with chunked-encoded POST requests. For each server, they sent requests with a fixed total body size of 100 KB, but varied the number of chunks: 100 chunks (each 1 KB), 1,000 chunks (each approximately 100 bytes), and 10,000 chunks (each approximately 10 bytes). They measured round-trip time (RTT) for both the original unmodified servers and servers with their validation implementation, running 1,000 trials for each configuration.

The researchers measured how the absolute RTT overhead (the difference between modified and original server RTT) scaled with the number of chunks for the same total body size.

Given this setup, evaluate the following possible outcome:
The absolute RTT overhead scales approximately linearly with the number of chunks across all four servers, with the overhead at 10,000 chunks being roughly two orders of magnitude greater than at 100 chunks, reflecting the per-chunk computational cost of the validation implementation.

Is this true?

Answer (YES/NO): NO